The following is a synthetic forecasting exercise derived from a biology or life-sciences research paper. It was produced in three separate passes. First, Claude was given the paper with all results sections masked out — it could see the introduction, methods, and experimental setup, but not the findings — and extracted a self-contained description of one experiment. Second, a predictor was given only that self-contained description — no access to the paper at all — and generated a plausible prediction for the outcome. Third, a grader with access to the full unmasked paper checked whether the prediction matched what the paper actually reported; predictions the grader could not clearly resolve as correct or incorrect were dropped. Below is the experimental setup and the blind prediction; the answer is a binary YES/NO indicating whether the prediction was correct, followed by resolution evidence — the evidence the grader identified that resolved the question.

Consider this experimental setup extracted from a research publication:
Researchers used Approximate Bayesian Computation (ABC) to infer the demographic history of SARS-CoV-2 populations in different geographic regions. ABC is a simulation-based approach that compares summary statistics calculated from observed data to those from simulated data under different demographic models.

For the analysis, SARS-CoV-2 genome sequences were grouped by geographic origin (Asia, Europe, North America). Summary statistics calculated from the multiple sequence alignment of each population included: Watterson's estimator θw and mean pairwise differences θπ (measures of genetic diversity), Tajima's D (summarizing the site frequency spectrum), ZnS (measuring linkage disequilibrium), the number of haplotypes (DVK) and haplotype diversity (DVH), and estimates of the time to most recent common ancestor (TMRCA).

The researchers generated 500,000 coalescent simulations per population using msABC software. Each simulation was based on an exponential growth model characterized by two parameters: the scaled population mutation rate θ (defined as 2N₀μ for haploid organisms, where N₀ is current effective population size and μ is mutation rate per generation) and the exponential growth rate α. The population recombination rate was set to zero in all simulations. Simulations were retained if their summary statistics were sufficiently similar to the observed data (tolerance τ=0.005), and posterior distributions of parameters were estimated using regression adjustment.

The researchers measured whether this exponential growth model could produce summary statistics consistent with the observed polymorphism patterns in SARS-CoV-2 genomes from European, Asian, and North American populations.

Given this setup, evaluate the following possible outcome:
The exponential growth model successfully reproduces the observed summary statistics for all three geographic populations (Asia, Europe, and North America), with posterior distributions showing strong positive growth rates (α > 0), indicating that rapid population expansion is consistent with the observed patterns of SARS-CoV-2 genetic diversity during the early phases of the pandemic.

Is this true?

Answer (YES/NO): YES